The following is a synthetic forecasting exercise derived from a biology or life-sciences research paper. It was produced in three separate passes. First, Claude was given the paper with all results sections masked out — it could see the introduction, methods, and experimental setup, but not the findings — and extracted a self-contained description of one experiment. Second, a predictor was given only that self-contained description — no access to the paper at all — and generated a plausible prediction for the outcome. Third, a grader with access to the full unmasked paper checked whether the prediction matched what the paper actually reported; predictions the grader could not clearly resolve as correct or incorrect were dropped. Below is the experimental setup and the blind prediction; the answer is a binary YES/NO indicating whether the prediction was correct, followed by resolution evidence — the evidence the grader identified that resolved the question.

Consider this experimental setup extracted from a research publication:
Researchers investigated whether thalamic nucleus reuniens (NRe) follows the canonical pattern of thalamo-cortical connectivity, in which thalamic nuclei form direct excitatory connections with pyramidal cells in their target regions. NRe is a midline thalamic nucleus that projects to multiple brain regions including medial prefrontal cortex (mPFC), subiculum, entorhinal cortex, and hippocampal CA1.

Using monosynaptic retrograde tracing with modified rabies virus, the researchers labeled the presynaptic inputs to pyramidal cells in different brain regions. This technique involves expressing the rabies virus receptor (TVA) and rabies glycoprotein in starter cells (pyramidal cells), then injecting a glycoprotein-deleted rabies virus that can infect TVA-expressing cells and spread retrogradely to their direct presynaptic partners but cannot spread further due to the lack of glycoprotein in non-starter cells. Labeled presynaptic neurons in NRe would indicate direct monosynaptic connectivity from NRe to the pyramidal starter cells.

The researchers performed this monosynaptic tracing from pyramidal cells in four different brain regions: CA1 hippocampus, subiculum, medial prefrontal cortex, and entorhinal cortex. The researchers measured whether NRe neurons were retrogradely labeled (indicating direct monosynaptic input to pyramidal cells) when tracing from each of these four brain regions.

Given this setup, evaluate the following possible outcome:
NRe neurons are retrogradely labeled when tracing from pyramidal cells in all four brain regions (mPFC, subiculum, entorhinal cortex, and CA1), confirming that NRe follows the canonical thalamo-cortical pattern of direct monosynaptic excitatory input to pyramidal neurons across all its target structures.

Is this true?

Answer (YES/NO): NO